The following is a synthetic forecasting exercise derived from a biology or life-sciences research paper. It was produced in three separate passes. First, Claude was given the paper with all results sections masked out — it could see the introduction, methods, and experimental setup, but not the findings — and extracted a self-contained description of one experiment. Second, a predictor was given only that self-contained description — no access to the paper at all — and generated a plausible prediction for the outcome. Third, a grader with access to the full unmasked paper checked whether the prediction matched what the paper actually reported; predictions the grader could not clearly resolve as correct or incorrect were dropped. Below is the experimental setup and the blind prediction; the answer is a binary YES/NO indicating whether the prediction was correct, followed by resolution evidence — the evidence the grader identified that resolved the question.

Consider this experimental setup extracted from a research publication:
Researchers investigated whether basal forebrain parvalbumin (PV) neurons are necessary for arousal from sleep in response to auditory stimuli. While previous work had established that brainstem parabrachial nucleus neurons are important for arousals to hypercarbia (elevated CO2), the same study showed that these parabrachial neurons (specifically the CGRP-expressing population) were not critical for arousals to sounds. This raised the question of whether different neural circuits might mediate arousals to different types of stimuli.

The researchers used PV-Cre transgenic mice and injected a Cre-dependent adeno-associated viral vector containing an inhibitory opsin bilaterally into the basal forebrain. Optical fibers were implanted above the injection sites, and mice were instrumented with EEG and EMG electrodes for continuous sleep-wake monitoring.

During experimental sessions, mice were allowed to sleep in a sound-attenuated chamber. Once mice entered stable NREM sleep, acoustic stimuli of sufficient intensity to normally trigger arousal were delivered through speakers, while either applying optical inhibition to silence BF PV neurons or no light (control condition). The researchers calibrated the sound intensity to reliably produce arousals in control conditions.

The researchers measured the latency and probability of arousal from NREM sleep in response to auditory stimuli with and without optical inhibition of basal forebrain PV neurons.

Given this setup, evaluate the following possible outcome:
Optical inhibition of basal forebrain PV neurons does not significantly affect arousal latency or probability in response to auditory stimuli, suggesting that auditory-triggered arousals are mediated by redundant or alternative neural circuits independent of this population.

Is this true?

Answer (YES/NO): NO